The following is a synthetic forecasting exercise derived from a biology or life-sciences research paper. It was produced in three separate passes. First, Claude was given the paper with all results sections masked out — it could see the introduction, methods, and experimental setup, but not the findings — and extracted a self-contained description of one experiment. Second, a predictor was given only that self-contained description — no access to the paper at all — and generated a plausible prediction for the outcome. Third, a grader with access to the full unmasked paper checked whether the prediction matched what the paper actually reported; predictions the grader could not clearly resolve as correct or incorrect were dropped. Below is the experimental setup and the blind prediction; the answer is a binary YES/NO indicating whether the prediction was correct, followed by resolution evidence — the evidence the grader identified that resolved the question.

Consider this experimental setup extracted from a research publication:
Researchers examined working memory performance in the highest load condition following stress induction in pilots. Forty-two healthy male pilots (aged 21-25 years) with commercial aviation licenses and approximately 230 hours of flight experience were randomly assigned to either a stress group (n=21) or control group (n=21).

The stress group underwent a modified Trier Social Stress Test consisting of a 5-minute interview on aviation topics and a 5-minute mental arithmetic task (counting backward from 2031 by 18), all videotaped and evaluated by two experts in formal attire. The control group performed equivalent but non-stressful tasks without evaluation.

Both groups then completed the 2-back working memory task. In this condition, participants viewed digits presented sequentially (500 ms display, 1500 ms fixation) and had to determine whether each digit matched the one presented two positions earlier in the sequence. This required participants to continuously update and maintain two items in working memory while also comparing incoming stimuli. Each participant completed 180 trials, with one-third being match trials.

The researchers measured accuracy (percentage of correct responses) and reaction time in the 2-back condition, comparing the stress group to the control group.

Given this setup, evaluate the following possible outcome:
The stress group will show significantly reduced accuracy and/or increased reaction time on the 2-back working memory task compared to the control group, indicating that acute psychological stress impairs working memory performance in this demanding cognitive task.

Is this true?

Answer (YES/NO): NO